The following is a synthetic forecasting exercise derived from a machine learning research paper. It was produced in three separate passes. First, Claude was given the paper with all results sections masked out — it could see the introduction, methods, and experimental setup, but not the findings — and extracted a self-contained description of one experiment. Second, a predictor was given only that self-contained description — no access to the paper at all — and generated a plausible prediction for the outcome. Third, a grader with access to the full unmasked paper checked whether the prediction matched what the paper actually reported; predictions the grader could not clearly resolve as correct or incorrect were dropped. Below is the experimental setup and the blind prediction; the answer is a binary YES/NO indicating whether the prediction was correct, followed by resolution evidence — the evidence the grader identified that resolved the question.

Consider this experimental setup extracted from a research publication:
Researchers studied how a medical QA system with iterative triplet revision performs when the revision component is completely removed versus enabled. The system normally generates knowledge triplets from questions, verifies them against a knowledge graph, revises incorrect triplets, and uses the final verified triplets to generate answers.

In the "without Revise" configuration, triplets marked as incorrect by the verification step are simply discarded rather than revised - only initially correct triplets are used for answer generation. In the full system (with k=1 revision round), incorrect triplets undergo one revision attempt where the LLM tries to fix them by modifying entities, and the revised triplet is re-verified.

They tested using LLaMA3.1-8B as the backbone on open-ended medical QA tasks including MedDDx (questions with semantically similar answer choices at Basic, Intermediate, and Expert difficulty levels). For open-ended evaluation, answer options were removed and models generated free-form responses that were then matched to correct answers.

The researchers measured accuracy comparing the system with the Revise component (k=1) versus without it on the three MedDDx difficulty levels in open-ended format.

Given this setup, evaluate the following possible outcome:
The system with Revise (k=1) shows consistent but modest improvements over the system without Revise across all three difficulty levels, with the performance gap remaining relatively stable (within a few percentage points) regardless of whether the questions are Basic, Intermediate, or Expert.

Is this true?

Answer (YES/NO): NO